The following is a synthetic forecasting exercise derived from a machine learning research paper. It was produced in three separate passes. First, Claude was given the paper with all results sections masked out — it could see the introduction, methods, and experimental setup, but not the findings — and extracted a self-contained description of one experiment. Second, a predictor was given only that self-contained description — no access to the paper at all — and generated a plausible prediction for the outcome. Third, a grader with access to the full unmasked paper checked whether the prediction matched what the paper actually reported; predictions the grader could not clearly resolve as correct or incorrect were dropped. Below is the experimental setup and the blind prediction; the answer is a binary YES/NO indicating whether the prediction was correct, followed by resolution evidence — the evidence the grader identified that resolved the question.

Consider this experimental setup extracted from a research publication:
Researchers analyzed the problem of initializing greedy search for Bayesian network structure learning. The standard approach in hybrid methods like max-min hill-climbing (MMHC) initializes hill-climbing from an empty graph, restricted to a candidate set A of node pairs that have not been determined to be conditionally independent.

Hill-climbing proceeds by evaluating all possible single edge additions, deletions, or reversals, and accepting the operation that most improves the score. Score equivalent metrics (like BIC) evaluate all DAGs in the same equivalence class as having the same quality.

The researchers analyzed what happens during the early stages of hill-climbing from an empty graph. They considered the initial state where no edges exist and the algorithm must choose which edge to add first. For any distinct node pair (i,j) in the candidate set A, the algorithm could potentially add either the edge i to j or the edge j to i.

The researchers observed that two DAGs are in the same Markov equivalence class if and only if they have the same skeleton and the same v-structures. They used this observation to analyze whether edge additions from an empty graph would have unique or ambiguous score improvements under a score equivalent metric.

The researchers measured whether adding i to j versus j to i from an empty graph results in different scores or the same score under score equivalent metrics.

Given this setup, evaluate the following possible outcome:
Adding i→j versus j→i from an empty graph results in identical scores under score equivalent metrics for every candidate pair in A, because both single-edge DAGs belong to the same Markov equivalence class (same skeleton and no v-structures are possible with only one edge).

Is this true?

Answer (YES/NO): YES